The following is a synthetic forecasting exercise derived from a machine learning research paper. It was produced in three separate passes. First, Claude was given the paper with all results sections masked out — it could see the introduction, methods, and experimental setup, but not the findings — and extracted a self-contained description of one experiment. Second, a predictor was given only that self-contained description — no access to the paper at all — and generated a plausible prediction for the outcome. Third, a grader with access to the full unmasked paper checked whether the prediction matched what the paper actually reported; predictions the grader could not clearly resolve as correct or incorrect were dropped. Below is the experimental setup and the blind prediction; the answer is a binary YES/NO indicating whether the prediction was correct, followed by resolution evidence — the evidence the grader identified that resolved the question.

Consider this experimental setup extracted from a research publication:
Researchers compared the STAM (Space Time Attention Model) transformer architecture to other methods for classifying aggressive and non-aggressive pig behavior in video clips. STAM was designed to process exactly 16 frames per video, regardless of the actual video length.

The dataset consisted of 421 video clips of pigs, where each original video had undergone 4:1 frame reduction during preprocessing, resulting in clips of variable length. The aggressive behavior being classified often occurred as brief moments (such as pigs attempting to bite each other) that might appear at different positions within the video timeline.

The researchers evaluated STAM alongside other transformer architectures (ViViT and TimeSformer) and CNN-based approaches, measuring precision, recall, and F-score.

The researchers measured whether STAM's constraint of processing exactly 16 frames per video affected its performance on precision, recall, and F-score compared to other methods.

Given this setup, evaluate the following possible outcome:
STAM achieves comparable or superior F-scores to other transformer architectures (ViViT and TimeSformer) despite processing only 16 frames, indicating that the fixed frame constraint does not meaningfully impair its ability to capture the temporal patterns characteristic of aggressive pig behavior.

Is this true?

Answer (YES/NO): NO